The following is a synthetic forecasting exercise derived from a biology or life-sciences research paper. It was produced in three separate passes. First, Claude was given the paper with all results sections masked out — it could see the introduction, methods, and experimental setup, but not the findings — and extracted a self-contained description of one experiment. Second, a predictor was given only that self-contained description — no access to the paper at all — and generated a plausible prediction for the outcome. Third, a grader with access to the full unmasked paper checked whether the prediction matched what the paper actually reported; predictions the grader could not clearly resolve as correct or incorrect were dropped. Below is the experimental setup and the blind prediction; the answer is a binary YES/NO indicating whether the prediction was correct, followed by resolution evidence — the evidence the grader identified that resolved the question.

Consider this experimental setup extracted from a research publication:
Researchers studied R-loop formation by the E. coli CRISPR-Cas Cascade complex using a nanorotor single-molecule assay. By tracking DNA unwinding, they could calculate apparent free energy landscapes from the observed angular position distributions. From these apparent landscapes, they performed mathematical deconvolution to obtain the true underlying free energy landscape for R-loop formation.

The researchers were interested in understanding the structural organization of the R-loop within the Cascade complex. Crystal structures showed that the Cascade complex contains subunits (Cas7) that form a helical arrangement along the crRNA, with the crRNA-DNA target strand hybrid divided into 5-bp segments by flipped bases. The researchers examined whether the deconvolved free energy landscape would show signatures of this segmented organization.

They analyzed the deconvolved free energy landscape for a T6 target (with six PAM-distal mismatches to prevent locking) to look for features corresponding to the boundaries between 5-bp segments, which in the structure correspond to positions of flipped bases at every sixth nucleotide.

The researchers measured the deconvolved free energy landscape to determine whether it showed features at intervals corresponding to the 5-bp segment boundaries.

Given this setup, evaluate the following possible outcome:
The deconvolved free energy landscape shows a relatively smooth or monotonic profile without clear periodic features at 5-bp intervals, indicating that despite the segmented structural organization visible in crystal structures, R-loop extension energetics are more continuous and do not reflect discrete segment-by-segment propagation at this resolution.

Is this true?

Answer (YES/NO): NO